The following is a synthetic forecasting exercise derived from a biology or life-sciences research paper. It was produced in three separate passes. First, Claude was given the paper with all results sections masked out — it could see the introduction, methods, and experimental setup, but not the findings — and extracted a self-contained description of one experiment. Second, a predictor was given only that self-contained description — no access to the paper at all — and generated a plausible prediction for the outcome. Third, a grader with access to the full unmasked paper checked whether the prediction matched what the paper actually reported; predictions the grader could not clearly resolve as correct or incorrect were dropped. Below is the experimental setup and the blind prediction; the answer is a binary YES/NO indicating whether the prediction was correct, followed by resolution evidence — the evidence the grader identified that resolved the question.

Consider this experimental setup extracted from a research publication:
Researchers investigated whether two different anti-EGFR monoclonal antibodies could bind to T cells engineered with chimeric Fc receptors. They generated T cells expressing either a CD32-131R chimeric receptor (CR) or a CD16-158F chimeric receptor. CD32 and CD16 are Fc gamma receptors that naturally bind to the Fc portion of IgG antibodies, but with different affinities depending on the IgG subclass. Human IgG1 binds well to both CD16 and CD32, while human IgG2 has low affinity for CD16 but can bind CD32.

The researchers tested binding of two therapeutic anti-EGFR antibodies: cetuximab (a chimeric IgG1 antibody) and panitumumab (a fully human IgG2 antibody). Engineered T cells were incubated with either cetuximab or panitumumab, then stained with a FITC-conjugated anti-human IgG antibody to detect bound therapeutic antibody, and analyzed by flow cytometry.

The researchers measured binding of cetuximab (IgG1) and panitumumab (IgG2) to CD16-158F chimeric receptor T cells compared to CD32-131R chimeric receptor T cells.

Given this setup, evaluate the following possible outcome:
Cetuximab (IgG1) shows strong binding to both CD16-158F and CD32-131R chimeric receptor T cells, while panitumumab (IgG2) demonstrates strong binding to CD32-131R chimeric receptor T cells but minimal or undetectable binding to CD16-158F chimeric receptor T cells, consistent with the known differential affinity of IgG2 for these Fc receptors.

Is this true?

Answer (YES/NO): NO